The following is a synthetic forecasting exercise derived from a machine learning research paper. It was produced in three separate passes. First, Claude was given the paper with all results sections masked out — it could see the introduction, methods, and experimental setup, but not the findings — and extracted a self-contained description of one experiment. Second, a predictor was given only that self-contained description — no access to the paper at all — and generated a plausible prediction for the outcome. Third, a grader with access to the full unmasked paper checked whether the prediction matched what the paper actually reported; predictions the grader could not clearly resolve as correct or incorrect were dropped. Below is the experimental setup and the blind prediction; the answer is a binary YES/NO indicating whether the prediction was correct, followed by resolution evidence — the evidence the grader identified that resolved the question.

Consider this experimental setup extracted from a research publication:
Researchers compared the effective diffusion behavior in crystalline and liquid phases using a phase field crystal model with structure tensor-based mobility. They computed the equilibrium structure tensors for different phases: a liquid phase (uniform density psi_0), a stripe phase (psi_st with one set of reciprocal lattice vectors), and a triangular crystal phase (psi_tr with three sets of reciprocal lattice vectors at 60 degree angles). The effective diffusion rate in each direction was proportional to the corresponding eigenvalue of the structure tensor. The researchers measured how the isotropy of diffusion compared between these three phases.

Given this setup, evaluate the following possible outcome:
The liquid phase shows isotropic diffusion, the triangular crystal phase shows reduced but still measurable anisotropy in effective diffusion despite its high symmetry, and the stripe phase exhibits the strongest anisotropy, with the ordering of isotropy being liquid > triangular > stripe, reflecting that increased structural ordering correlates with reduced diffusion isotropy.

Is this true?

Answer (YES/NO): NO